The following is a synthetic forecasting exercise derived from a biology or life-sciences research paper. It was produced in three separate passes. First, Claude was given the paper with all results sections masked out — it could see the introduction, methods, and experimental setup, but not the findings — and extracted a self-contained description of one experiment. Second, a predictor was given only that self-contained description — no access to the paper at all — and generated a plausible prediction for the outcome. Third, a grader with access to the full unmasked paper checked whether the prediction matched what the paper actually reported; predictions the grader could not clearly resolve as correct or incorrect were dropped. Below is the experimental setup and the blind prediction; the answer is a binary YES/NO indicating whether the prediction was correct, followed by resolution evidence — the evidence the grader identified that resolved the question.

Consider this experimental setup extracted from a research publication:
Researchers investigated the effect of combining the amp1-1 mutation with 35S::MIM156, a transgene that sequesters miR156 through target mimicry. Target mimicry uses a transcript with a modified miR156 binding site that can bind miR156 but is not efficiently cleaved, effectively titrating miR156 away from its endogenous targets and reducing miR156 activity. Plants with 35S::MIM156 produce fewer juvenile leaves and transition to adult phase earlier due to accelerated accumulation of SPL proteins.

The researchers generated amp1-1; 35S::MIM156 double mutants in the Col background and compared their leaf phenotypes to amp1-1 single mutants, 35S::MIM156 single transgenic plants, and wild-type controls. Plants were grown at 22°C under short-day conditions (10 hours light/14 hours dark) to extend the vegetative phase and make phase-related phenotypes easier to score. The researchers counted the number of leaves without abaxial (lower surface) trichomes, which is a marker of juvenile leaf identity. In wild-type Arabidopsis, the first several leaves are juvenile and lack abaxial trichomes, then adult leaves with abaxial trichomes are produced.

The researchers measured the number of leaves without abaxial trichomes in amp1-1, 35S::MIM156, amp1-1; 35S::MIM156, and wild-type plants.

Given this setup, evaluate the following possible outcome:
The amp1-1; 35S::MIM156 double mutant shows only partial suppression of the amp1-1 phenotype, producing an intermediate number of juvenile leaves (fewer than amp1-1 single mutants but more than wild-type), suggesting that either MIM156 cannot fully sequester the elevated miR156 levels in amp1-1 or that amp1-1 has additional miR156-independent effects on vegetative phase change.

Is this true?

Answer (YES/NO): YES